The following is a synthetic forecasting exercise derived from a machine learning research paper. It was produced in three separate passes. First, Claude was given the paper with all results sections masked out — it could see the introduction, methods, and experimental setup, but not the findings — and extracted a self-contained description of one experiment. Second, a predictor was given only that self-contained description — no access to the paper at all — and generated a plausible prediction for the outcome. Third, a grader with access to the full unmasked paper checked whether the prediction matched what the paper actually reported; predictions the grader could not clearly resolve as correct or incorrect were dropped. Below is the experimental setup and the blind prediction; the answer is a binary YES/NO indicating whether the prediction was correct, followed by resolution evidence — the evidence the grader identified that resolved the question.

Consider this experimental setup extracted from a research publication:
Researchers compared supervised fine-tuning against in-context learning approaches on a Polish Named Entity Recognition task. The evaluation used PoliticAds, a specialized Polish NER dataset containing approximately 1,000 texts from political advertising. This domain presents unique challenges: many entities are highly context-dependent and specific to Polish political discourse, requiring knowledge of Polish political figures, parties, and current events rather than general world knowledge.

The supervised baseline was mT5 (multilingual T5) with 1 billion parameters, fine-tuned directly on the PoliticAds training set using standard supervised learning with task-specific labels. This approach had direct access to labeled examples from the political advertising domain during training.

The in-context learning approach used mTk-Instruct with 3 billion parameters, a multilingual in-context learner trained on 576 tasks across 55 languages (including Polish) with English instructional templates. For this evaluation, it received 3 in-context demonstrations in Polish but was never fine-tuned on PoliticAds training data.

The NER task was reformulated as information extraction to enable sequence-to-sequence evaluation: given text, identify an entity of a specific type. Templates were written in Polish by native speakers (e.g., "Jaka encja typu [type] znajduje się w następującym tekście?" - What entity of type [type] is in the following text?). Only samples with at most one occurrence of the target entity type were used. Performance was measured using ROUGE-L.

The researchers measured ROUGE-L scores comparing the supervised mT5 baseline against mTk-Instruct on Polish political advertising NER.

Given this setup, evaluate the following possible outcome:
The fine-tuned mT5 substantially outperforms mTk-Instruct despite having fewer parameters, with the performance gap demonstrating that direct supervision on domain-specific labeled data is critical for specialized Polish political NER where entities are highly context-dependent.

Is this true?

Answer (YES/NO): NO